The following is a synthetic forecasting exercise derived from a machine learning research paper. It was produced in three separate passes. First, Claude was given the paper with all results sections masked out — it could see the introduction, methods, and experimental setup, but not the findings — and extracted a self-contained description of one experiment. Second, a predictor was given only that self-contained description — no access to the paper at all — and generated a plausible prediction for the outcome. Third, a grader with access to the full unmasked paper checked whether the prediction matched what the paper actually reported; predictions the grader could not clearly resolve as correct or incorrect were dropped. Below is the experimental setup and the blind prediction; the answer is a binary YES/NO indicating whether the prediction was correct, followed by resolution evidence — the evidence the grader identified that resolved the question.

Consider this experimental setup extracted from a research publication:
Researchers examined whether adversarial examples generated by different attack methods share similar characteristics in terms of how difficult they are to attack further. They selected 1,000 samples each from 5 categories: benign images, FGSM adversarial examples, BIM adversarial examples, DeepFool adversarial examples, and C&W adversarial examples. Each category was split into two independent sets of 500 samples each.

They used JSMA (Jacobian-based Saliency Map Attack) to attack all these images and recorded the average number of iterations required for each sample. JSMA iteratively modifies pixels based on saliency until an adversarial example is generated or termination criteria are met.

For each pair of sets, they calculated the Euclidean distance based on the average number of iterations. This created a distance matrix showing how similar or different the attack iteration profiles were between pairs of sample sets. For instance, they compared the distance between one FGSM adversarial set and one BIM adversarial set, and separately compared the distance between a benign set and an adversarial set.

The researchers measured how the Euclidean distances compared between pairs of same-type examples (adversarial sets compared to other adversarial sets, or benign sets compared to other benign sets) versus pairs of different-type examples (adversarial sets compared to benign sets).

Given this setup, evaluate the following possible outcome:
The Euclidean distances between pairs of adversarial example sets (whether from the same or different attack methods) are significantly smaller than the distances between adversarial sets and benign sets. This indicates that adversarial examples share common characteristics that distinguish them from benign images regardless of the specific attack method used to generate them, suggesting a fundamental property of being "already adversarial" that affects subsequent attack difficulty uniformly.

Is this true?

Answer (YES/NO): YES